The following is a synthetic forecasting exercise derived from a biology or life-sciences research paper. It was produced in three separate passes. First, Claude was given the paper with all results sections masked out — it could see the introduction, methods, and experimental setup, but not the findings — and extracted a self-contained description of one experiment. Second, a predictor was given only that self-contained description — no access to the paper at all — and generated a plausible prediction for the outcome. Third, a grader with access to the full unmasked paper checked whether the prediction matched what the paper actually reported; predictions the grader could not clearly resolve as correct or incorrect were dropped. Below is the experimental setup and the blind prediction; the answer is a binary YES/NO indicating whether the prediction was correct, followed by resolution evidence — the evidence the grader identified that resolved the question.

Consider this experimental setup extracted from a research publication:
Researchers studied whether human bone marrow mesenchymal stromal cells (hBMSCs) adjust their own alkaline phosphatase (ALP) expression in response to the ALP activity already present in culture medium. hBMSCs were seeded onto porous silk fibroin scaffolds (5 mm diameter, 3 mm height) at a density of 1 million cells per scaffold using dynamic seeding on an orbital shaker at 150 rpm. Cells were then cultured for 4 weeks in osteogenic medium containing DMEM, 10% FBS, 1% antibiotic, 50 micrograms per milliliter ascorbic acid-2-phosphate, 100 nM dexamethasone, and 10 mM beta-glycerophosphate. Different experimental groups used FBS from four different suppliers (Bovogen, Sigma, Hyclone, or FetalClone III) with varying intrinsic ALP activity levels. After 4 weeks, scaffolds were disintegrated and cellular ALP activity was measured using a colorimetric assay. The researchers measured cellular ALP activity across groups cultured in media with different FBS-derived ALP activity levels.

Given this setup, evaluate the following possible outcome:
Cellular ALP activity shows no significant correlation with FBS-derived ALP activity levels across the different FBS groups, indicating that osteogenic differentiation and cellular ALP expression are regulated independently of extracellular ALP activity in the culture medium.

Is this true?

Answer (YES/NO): NO